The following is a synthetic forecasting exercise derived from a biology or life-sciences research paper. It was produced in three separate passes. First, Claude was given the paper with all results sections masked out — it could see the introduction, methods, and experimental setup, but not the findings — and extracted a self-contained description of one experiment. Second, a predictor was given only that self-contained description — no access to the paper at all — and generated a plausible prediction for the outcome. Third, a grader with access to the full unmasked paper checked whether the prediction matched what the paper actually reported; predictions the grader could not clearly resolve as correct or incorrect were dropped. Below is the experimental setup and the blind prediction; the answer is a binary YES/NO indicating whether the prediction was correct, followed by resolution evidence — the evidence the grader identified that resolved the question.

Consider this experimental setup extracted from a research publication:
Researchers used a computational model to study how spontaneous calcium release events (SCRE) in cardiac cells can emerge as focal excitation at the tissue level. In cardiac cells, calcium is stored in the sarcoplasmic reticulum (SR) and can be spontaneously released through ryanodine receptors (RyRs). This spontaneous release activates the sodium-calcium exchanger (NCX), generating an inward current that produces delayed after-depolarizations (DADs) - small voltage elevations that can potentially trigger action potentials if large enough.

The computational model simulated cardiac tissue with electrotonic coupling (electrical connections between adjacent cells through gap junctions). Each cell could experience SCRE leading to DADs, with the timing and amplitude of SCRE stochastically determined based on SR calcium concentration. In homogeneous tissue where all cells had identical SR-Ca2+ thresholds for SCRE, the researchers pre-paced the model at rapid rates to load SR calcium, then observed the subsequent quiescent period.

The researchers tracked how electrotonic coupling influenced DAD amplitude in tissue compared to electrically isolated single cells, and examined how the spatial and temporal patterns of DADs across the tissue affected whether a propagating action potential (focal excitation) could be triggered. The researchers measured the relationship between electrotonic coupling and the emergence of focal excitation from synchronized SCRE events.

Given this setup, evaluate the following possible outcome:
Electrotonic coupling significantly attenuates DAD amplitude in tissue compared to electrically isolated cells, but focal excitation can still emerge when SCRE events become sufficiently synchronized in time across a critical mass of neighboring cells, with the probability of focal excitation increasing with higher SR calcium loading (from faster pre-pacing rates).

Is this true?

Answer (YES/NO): YES